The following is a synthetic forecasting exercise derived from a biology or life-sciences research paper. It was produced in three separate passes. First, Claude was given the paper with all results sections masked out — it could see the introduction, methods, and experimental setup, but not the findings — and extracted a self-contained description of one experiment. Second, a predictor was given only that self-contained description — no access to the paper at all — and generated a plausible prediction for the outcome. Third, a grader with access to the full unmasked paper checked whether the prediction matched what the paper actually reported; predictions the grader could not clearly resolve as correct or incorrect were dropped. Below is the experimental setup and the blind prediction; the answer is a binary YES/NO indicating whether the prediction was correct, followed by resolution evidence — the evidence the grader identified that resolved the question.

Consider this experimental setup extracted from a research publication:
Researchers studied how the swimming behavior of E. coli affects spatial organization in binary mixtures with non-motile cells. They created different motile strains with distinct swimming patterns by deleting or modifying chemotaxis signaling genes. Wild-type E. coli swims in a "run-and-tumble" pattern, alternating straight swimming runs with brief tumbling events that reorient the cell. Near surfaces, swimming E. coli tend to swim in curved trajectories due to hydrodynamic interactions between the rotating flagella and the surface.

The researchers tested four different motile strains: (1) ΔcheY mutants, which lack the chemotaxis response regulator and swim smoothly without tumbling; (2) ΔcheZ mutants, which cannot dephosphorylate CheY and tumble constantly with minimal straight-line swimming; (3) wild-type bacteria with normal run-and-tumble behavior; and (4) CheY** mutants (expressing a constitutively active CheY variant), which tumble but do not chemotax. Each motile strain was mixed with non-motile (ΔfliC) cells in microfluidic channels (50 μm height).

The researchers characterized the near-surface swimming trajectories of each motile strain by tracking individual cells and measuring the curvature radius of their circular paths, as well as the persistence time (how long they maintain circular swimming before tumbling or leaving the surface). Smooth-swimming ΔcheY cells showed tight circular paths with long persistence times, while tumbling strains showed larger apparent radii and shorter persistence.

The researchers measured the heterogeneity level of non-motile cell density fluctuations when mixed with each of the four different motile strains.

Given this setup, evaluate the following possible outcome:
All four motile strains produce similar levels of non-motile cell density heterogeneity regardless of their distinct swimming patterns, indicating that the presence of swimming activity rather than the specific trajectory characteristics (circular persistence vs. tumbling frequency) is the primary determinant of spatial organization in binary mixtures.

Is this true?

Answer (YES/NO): NO